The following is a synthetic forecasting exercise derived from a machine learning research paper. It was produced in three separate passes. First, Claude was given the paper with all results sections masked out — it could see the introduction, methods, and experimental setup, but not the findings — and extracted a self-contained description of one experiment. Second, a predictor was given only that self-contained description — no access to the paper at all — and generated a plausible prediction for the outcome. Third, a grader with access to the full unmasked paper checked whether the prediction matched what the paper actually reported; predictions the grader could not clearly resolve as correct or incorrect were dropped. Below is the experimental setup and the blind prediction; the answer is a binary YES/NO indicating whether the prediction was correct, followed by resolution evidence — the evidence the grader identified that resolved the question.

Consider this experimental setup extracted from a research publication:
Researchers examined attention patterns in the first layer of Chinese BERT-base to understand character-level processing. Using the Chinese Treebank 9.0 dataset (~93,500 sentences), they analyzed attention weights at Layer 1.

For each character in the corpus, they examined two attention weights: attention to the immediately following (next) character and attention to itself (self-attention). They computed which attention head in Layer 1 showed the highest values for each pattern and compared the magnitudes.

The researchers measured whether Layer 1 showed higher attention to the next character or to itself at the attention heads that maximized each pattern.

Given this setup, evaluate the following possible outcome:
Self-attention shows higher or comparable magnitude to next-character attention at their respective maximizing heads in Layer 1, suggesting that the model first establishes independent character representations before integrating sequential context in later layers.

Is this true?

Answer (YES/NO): NO